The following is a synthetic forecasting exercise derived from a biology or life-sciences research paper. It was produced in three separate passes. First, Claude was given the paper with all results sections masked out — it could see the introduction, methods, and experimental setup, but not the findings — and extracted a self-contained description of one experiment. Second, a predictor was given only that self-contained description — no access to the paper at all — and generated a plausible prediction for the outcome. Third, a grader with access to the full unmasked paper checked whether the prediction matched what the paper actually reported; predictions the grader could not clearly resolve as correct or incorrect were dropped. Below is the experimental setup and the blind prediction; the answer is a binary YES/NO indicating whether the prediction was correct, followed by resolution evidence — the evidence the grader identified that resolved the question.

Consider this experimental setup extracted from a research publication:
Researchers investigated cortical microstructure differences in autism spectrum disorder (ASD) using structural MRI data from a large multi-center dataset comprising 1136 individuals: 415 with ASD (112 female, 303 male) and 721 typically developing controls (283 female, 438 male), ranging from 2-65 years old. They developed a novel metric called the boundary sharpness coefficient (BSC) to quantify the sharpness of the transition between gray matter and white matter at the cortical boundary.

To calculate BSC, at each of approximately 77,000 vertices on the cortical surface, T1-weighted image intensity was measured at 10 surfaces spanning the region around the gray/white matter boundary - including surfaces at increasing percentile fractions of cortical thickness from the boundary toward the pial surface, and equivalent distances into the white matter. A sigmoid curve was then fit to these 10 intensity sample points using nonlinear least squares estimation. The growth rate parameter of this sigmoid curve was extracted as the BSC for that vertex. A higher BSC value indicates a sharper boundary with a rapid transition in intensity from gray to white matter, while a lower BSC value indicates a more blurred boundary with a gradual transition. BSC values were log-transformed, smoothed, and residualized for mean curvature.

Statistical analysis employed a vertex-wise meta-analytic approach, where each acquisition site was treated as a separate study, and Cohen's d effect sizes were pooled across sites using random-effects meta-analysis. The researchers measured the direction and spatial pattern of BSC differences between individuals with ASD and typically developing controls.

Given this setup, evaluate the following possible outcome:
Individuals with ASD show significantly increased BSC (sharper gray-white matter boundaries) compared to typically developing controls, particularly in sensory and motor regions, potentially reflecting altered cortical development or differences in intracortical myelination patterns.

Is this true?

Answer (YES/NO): NO